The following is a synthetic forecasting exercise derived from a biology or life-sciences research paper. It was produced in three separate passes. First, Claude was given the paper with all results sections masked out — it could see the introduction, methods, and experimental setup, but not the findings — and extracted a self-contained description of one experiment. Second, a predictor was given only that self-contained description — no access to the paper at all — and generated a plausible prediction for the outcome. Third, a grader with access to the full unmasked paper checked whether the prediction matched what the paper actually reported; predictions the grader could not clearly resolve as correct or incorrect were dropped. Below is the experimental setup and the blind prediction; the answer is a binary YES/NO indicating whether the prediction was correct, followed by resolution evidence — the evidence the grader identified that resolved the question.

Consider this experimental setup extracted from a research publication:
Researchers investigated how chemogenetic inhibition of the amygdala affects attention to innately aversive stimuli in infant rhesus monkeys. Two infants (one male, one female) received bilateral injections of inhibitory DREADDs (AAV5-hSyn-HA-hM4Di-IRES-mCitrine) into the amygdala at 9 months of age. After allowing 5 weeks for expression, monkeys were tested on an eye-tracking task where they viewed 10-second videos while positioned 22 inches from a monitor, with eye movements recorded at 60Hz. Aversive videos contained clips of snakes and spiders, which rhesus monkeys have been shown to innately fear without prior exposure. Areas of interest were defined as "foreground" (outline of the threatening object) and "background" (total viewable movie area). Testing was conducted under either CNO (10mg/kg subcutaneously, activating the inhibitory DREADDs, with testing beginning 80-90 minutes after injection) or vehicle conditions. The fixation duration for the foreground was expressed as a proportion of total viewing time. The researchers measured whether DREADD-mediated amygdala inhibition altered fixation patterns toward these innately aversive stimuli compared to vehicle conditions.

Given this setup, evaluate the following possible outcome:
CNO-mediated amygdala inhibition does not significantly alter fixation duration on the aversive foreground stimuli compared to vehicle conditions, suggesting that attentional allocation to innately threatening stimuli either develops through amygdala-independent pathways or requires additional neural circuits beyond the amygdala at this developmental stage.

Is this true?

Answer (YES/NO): NO